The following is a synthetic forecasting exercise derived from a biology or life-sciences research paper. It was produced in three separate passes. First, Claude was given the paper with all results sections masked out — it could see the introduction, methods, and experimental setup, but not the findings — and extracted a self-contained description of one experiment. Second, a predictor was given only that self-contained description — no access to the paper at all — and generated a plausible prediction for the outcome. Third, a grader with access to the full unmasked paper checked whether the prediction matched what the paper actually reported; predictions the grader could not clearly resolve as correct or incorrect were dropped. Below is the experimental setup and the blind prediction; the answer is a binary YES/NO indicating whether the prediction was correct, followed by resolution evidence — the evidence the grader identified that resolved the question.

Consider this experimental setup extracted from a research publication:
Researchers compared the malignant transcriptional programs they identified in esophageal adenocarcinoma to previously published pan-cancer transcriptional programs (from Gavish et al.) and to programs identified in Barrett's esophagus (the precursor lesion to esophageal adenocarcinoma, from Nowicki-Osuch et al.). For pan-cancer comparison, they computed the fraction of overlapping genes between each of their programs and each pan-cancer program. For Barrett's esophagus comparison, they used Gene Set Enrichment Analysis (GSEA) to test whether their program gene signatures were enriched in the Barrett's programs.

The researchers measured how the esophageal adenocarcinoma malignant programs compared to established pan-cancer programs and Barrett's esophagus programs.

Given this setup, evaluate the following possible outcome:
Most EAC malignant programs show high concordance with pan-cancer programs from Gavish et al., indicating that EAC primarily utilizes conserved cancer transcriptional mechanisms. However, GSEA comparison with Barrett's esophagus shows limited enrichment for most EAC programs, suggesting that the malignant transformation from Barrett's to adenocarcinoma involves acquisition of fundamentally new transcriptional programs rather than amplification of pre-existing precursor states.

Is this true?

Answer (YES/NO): NO